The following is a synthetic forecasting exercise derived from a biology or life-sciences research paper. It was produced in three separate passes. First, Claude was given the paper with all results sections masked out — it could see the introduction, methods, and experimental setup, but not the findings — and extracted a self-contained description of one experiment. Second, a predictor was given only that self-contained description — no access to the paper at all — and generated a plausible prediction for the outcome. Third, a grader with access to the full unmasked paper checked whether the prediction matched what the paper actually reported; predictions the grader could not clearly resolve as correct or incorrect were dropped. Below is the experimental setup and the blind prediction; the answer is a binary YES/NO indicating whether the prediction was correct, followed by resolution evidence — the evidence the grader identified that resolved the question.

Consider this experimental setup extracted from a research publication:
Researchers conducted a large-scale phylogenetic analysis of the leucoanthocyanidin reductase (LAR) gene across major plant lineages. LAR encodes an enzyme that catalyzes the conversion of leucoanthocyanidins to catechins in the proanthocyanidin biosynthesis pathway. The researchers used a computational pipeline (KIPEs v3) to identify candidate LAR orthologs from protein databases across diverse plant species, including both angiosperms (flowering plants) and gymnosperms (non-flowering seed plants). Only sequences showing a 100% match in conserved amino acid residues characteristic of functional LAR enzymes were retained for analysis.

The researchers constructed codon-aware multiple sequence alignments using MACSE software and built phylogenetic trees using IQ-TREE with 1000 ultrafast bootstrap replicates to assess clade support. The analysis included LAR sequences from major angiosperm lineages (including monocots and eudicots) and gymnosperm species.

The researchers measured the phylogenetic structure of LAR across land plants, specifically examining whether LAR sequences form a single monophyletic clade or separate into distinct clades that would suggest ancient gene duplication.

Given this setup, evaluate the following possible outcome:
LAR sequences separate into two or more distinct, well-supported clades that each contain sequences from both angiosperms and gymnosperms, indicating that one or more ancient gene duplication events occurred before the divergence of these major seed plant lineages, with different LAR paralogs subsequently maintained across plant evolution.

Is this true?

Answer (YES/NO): NO